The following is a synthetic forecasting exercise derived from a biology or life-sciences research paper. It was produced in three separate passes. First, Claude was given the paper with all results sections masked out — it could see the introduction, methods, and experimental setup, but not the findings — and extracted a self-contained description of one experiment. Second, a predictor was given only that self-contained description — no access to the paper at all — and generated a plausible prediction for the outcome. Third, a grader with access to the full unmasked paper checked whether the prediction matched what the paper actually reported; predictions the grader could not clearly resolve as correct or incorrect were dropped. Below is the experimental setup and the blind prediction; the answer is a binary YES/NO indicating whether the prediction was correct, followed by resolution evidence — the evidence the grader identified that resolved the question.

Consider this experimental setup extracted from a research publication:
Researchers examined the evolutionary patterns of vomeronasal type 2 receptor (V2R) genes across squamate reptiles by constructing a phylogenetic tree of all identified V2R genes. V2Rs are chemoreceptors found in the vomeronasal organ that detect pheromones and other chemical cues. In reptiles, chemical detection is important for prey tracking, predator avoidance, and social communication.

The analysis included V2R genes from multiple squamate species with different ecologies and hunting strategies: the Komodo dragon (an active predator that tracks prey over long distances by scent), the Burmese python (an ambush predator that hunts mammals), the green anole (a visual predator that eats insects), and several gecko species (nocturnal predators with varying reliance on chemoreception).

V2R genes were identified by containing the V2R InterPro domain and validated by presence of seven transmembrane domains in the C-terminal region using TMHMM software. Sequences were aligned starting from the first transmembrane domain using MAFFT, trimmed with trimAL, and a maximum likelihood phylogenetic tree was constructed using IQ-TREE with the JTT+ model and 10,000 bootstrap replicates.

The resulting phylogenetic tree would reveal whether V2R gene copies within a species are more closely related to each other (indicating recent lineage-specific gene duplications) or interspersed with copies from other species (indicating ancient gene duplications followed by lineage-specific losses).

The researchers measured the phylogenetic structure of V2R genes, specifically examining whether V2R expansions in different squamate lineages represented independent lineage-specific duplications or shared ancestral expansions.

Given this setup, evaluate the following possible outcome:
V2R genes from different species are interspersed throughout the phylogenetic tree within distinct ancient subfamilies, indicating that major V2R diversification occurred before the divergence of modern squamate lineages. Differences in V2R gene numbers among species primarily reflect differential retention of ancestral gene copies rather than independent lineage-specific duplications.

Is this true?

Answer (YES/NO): NO